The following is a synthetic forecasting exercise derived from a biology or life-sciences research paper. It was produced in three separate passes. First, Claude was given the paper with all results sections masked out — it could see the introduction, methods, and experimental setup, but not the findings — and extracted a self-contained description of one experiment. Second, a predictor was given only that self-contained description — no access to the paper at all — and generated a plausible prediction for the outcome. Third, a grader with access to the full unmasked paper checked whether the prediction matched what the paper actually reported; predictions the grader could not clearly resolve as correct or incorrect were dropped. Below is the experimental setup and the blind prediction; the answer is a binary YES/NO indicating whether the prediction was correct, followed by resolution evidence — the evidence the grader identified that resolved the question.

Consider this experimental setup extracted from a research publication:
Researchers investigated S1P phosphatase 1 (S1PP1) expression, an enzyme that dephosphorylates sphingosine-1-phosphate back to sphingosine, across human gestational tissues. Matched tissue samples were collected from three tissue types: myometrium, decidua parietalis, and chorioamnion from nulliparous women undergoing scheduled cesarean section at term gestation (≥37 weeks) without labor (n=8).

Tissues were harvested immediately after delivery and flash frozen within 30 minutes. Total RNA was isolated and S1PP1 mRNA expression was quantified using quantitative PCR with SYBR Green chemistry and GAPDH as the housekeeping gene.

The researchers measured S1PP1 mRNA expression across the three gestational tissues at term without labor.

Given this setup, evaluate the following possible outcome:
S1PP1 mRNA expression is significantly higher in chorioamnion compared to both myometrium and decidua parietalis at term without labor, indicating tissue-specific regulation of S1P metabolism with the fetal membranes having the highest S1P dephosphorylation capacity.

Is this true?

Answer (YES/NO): NO